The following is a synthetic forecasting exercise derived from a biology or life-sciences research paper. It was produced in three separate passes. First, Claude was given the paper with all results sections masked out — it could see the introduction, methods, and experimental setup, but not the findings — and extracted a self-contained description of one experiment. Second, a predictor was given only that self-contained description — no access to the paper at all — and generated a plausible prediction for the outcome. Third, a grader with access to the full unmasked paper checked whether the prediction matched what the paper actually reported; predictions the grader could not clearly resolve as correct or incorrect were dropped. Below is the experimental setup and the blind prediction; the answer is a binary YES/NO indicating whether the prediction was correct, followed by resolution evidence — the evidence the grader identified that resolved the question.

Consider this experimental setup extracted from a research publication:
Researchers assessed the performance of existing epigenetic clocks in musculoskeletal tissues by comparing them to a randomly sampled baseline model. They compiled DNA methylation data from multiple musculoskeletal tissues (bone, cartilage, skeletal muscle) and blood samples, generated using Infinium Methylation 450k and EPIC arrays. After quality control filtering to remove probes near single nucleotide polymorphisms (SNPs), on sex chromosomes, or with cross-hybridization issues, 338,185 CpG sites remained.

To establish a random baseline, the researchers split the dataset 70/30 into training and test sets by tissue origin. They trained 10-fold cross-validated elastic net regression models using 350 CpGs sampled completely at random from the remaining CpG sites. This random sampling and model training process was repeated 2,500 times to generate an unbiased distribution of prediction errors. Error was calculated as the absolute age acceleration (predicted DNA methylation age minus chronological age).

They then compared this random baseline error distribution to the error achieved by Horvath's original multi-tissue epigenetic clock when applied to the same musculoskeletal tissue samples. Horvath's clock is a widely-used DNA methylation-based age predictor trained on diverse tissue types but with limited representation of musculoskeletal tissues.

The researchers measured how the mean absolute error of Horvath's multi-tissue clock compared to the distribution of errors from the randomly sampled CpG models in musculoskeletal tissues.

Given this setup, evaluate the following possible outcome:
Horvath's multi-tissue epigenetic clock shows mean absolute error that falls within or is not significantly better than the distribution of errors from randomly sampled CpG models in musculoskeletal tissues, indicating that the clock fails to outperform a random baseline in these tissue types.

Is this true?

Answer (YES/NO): YES